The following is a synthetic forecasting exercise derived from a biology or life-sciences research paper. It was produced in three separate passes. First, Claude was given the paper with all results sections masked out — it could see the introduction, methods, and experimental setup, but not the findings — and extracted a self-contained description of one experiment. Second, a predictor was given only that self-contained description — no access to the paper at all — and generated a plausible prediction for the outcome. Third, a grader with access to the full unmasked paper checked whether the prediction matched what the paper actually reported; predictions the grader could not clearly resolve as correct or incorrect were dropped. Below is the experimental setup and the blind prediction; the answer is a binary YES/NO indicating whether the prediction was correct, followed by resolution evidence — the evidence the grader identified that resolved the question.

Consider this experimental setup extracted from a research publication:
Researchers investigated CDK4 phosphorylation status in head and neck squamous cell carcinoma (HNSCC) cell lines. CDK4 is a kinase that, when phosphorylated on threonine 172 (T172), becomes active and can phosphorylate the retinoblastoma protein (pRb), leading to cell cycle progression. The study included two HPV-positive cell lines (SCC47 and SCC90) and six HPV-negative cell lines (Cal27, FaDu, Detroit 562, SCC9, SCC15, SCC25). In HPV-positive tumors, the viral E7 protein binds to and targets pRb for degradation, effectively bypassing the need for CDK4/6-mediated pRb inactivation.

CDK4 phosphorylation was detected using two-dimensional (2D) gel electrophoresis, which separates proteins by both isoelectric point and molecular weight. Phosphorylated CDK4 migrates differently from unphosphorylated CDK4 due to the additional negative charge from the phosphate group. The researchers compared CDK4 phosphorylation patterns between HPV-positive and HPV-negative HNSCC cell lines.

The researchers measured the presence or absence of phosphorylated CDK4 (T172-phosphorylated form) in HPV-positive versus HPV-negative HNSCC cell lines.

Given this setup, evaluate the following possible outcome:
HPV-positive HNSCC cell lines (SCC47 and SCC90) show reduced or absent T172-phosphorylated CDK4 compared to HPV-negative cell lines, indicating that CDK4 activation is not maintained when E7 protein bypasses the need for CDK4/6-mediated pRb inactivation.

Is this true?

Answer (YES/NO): YES